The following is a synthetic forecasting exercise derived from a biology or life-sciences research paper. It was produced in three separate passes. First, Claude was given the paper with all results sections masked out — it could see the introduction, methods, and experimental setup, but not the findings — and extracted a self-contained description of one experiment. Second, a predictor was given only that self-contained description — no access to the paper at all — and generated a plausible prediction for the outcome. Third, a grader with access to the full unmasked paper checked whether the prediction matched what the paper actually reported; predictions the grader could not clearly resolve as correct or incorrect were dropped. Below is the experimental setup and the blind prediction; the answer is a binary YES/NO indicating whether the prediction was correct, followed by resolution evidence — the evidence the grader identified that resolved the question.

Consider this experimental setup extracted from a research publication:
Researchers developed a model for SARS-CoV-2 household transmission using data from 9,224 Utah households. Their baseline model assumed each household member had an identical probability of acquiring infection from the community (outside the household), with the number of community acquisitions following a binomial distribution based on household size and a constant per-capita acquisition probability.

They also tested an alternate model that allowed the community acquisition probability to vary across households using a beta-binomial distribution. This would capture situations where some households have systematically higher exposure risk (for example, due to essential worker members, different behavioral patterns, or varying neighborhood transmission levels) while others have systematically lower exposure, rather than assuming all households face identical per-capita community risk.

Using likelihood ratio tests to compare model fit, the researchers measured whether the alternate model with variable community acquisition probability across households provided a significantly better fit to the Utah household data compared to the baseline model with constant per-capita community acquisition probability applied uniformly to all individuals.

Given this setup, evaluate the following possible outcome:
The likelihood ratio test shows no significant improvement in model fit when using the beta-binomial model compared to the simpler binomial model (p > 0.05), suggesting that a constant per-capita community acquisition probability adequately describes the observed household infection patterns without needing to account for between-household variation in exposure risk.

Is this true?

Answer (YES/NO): YES